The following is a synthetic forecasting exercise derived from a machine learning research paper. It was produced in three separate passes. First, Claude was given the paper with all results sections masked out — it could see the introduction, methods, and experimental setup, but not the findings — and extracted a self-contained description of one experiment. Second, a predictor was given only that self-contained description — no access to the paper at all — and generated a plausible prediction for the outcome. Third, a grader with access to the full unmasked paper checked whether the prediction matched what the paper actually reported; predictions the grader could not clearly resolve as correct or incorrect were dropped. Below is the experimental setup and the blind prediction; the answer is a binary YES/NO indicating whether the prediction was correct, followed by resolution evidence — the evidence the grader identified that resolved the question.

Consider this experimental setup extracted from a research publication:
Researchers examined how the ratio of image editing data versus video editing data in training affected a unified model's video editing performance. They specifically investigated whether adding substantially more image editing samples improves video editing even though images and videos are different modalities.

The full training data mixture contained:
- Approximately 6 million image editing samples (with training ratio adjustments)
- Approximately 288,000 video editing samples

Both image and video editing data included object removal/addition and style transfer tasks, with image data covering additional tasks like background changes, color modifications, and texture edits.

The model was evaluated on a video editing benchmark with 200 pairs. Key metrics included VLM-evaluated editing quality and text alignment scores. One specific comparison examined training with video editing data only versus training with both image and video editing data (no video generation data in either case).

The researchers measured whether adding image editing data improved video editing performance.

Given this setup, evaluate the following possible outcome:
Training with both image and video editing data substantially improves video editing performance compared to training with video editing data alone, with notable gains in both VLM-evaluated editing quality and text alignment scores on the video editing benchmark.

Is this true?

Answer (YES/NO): YES